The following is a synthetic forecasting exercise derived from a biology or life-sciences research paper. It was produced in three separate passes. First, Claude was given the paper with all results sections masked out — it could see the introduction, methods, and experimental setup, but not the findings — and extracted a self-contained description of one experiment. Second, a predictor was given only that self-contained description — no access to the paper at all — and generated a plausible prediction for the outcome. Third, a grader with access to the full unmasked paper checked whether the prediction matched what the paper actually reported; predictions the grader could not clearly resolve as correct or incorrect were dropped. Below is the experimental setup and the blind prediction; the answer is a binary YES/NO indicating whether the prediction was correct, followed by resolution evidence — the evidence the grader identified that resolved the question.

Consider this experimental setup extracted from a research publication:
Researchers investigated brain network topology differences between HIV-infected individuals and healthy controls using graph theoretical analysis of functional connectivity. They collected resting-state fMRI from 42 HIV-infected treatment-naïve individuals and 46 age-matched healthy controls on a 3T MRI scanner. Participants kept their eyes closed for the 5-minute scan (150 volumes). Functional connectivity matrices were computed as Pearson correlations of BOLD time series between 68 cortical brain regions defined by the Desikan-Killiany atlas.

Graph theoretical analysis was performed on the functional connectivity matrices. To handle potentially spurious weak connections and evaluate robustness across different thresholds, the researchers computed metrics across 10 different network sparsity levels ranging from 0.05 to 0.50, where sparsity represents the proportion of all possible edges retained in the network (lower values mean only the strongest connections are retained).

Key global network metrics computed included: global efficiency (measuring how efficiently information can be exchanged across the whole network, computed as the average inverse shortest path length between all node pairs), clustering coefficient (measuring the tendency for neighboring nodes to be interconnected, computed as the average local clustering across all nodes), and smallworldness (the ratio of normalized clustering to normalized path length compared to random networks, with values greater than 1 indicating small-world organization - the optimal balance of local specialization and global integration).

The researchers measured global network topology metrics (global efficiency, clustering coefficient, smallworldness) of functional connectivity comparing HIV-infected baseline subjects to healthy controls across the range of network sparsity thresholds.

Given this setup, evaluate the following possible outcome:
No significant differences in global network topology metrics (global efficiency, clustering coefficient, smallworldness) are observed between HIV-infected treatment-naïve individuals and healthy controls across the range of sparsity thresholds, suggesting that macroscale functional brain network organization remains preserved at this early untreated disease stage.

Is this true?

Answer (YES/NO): NO